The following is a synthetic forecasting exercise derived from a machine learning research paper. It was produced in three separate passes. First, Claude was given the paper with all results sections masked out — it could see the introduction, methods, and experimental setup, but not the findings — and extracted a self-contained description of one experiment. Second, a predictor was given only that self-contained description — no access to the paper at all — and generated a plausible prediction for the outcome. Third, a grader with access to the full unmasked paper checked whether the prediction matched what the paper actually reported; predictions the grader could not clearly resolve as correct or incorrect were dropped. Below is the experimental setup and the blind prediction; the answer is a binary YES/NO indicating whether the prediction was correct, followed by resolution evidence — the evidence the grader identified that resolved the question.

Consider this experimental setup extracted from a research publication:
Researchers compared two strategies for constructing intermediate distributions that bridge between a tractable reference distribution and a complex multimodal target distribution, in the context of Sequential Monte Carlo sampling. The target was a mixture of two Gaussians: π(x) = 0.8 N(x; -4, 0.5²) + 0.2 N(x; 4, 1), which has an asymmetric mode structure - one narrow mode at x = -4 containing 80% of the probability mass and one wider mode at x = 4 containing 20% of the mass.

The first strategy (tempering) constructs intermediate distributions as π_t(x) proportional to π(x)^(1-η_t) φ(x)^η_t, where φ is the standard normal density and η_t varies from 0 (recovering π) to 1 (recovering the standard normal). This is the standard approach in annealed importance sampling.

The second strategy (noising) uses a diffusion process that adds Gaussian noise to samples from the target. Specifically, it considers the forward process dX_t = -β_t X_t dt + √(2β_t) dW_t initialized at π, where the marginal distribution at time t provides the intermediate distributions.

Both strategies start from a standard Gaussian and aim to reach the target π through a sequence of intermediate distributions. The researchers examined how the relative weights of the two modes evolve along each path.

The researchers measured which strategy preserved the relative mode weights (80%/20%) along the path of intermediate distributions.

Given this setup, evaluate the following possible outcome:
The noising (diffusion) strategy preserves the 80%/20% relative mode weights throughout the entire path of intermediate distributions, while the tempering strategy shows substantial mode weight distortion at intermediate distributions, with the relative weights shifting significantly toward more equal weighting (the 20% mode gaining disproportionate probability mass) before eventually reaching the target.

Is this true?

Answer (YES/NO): NO